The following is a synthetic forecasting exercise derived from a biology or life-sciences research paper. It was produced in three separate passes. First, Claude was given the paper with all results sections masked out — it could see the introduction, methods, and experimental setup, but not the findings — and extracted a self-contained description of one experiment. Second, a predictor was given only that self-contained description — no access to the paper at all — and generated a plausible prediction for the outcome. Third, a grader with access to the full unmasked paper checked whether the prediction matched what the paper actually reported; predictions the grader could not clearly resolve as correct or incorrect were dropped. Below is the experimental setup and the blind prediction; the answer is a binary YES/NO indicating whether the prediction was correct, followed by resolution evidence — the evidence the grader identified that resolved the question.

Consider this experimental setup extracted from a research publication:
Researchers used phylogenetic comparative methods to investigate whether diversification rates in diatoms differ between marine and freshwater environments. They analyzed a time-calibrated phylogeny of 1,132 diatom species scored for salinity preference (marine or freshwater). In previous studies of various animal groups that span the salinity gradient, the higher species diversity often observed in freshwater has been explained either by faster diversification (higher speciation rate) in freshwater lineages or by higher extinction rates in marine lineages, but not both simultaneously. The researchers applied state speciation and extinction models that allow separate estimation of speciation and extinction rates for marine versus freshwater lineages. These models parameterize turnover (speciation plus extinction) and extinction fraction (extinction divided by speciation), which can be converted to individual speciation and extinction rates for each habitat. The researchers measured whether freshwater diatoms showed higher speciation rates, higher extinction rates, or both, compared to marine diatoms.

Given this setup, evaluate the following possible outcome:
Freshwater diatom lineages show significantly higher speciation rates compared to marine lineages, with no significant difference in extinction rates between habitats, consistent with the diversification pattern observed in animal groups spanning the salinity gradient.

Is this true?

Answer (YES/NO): NO